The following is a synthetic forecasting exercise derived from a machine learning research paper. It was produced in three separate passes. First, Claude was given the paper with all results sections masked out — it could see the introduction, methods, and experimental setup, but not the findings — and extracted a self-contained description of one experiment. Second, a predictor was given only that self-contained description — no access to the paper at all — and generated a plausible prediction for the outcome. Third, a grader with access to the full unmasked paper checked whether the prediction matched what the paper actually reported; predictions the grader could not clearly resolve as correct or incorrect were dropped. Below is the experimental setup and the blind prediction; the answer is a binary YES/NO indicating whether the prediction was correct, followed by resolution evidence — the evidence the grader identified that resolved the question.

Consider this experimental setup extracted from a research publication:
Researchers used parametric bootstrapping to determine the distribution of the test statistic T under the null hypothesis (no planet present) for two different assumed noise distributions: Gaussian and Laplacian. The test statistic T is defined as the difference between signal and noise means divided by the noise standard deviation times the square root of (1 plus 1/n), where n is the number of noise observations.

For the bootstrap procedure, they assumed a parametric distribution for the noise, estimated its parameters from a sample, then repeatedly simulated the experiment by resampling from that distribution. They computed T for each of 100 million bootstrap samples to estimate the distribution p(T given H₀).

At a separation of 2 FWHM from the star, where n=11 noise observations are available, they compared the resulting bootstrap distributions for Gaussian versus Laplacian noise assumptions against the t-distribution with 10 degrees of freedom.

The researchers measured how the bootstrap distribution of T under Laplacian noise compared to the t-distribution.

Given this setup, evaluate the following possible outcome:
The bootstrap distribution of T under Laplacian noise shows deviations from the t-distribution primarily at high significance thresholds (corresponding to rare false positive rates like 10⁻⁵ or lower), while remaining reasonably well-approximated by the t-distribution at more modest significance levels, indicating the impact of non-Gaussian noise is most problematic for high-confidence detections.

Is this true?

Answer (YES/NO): NO